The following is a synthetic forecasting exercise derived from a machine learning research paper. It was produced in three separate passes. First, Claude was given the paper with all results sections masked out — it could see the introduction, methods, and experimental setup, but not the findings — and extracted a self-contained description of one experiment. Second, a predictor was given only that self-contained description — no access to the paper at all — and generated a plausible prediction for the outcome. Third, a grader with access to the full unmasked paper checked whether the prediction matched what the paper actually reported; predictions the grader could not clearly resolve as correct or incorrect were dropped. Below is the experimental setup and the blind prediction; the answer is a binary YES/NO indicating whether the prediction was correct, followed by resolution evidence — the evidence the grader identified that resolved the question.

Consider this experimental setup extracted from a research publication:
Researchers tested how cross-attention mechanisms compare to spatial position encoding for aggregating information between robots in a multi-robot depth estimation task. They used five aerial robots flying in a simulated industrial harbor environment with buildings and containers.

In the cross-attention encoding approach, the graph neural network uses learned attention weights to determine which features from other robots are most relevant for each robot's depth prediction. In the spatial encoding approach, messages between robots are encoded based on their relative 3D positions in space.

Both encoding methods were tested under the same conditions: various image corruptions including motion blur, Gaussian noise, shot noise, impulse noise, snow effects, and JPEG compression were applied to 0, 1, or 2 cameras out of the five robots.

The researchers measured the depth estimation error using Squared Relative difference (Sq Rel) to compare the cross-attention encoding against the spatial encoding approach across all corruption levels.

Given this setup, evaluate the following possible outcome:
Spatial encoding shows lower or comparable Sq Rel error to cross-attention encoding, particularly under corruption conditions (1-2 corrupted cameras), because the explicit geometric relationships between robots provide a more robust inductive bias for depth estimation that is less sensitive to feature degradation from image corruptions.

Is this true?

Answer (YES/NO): NO